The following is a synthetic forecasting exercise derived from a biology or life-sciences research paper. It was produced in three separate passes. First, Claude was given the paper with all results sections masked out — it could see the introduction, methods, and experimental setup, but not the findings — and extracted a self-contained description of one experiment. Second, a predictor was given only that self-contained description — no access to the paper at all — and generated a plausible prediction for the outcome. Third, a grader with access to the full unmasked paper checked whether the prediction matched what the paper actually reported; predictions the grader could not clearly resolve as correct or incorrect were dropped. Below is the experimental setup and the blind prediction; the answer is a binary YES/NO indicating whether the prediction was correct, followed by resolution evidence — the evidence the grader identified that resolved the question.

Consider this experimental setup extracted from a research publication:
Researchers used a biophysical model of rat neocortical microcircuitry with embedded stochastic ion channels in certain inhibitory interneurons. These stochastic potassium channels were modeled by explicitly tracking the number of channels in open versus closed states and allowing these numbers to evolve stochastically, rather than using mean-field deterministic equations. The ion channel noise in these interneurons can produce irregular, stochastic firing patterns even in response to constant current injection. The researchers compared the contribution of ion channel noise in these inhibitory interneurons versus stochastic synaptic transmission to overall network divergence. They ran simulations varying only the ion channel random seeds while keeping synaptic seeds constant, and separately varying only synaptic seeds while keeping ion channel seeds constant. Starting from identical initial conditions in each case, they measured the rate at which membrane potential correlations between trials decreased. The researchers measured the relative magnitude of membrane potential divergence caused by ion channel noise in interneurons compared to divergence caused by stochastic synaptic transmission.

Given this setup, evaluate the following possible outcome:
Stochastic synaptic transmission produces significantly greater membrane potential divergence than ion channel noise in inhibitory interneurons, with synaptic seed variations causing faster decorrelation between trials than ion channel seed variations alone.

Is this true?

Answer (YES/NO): YES